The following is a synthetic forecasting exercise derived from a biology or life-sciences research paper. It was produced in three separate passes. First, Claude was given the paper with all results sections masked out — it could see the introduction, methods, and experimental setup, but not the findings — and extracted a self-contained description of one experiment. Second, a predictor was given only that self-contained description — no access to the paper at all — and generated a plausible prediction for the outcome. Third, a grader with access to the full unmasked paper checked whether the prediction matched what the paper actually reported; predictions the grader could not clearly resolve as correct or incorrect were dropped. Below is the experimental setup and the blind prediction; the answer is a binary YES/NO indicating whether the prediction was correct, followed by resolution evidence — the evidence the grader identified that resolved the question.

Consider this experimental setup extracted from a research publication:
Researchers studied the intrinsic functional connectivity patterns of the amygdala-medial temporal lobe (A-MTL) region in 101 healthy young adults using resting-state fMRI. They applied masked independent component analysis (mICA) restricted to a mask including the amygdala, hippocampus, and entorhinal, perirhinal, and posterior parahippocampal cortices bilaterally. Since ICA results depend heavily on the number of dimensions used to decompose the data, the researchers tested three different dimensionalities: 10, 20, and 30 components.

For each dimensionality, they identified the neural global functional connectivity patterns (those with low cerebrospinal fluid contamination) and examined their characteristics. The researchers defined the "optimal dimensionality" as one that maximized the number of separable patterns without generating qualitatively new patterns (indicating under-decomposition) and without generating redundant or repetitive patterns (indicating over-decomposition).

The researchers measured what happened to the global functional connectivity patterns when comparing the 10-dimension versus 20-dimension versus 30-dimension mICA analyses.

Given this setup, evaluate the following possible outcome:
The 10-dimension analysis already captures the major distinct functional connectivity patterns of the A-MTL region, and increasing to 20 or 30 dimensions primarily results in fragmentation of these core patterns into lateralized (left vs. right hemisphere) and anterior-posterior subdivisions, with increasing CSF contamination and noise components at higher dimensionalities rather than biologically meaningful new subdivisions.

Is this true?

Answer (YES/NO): NO